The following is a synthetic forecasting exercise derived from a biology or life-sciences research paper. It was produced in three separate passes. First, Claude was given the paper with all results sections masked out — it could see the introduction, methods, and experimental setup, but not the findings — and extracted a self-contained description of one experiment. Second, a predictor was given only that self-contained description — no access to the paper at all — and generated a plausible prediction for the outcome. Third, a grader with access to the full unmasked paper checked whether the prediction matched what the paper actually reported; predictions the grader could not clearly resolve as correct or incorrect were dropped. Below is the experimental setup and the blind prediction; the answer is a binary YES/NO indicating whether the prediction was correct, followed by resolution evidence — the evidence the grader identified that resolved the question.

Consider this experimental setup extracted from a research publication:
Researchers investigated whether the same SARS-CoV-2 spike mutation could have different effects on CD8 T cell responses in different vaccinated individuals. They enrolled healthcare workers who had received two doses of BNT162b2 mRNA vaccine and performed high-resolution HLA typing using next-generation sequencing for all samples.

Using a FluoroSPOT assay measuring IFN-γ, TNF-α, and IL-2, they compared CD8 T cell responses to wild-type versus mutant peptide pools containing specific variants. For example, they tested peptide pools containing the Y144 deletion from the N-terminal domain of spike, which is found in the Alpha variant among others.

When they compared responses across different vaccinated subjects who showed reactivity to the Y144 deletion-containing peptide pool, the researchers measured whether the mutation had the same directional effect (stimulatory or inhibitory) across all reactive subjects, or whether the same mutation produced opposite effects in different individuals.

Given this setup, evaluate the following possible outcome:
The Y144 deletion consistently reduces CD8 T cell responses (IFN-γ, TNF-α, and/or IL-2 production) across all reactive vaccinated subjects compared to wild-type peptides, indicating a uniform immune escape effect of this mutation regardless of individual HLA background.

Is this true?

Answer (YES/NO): NO